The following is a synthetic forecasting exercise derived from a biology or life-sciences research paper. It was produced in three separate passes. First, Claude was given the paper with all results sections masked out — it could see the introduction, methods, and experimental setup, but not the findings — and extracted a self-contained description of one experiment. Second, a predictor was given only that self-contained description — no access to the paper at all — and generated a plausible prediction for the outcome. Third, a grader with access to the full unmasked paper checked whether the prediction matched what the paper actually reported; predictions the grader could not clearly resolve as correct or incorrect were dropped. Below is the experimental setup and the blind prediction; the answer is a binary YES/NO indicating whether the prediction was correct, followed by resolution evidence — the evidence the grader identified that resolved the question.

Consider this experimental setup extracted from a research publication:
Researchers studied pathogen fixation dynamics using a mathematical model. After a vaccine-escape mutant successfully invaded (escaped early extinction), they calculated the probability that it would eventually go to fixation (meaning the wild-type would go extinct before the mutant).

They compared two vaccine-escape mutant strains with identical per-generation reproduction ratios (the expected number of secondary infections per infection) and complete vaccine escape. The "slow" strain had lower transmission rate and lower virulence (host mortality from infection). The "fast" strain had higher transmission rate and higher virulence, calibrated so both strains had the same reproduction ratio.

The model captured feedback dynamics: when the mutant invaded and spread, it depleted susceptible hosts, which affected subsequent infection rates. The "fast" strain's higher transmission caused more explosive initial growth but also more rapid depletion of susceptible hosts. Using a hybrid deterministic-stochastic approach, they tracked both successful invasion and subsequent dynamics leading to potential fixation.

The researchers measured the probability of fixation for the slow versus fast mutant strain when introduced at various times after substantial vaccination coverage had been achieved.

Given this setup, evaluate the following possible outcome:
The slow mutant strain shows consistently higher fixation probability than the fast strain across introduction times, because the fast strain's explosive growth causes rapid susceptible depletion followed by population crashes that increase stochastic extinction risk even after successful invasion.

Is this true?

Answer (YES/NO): NO